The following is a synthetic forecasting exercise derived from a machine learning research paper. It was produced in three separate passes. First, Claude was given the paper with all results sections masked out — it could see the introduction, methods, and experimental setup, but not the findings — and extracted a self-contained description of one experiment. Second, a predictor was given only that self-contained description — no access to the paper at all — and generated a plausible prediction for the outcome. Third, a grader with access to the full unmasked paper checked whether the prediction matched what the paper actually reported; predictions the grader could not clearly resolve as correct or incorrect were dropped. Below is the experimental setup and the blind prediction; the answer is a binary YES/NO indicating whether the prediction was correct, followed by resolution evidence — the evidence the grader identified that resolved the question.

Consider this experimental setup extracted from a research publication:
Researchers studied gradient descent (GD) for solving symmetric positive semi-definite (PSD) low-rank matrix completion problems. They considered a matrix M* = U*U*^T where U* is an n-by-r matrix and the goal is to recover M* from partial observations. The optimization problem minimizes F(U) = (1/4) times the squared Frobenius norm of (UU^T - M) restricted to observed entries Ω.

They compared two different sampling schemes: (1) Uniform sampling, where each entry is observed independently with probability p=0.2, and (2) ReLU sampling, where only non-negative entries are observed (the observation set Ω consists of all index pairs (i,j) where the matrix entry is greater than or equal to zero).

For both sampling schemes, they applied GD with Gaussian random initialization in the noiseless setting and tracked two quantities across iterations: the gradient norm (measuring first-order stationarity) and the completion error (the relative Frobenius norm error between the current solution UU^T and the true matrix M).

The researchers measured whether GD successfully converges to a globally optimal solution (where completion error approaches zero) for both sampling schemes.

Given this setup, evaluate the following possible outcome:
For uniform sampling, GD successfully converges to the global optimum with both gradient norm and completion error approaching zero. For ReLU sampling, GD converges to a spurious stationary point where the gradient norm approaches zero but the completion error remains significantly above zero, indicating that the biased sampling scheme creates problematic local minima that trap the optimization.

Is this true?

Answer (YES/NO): YES